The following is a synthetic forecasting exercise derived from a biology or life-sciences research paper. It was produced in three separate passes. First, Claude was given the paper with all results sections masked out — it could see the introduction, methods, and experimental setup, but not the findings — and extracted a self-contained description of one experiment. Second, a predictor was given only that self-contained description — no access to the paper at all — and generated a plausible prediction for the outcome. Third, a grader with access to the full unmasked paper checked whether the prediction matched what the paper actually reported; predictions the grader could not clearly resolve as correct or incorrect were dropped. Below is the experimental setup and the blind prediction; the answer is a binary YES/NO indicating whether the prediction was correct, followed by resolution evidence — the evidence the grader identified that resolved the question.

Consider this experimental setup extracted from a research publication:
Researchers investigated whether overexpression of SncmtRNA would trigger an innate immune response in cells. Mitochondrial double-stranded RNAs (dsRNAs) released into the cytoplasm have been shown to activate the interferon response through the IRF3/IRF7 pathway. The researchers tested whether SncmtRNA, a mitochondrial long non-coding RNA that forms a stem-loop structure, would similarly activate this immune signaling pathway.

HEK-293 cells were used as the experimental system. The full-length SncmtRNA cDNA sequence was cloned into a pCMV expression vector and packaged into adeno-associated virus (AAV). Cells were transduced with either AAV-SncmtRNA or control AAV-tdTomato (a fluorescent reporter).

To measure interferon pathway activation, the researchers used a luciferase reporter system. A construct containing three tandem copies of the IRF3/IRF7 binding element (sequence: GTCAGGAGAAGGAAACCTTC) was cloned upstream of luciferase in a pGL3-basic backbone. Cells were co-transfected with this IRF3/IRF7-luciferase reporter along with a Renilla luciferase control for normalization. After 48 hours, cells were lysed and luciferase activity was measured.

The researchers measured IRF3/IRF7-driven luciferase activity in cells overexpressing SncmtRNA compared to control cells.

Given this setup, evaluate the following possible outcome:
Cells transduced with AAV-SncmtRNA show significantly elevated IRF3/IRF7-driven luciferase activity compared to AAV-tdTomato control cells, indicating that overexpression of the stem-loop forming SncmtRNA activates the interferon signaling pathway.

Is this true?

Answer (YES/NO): YES